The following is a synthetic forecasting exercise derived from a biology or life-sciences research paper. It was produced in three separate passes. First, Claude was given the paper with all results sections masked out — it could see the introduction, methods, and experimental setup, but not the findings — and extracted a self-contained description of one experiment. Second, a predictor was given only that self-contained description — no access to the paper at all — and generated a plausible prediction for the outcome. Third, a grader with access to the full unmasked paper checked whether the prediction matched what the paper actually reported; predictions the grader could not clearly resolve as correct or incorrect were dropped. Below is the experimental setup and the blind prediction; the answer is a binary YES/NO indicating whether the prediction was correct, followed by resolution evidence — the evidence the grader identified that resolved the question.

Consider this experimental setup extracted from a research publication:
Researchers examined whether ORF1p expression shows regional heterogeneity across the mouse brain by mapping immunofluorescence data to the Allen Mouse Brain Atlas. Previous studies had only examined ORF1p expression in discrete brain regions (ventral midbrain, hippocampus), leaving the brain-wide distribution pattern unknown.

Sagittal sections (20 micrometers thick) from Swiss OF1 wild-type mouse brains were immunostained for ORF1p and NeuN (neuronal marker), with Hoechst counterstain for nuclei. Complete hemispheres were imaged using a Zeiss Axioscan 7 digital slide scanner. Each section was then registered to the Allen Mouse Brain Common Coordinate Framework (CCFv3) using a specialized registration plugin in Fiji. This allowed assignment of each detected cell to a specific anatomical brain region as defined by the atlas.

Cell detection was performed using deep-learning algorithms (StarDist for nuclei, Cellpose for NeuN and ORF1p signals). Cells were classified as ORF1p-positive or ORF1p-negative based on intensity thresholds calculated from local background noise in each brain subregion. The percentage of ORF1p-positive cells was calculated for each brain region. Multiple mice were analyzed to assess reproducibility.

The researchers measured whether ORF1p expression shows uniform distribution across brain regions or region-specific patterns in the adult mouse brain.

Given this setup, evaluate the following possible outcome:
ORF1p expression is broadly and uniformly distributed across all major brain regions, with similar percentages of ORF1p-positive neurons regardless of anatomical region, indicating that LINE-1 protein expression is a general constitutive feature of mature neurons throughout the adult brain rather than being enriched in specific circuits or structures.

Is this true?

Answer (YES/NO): NO